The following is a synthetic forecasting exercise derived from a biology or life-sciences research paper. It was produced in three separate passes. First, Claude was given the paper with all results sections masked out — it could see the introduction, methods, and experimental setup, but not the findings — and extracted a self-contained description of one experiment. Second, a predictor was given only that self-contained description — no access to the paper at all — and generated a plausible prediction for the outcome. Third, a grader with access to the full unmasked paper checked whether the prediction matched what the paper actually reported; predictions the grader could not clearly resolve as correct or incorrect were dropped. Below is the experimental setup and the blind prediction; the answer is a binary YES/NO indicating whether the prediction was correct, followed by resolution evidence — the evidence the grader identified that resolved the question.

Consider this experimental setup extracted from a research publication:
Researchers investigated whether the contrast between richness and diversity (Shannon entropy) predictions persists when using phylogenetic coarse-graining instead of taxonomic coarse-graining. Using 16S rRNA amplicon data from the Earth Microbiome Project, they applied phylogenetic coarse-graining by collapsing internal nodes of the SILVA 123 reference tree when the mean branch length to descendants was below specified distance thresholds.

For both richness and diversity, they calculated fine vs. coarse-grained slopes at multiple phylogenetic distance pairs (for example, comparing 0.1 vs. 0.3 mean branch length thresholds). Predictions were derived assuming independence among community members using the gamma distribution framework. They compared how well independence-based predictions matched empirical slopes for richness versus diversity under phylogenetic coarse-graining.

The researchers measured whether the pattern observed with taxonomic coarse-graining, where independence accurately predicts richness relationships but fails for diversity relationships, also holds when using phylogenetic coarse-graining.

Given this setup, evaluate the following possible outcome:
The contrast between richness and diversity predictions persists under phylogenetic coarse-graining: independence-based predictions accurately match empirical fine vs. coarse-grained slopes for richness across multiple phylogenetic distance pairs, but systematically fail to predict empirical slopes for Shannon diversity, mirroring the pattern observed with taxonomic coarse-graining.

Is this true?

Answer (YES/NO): YES